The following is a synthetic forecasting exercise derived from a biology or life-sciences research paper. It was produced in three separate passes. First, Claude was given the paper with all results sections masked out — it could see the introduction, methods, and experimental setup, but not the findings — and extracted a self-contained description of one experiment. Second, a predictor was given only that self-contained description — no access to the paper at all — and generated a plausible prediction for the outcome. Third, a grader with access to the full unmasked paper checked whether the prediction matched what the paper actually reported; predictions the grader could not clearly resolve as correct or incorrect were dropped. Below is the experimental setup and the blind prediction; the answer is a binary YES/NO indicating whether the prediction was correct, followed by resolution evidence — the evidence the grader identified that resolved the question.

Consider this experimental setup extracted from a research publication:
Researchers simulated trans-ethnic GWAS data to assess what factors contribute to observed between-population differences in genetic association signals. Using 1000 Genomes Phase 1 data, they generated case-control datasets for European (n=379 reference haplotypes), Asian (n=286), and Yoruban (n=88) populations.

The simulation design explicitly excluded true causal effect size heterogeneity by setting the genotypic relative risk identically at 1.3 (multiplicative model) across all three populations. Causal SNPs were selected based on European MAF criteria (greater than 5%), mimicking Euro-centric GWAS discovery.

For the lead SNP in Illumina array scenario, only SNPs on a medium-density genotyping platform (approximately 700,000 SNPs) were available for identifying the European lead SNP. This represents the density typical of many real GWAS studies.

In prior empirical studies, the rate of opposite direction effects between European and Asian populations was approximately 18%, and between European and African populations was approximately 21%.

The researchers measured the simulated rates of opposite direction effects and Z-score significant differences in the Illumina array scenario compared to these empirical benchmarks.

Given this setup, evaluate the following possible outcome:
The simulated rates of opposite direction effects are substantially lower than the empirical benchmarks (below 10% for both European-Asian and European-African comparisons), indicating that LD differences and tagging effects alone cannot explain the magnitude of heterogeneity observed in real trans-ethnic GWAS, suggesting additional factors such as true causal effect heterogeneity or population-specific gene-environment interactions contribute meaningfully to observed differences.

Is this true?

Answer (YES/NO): NO